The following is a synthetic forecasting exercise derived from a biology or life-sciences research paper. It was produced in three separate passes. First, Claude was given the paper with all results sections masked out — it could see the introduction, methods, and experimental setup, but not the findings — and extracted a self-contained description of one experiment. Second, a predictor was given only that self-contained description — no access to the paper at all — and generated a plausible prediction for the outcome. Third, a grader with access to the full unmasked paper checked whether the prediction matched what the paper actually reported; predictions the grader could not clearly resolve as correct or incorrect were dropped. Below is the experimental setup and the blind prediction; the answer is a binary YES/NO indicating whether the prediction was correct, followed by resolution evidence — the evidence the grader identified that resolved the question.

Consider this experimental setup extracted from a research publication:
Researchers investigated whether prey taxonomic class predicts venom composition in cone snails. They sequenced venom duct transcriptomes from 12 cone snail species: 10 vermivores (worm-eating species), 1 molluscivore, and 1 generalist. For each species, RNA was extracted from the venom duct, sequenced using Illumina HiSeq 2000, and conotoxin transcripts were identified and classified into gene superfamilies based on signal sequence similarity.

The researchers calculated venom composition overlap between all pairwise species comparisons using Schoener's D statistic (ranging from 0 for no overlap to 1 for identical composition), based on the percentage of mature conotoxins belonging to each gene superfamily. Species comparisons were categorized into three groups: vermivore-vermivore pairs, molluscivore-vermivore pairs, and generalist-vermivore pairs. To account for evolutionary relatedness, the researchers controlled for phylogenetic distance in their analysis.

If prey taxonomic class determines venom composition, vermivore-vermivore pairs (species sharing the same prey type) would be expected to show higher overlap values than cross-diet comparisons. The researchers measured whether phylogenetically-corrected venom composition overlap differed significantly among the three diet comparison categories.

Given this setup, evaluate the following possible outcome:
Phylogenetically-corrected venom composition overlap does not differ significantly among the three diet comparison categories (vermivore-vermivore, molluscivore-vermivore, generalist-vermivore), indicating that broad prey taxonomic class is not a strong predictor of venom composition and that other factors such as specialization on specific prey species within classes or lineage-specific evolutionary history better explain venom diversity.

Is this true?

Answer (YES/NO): YES